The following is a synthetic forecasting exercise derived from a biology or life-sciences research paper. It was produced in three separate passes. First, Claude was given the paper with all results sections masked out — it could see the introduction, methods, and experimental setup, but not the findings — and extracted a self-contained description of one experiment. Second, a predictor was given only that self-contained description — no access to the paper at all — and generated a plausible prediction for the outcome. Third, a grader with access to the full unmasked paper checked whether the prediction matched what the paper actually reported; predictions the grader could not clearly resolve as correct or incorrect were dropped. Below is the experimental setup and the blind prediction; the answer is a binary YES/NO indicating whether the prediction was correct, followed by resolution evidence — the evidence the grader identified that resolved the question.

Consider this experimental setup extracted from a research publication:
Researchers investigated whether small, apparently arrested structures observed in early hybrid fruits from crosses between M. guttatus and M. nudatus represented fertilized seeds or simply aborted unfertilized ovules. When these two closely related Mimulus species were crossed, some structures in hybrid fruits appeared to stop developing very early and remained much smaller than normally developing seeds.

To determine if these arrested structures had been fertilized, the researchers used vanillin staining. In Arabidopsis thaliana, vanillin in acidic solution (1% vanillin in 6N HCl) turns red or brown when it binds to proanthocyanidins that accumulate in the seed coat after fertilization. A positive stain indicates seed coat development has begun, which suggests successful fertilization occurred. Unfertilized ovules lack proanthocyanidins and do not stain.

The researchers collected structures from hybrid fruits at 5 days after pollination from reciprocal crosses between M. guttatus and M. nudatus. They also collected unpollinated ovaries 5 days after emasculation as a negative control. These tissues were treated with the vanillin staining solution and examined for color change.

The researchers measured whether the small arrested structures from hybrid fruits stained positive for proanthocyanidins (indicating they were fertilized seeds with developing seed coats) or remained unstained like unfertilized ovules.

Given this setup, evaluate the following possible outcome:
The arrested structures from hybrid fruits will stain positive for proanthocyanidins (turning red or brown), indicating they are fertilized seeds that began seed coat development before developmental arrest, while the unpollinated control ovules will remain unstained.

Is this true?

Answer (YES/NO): YES